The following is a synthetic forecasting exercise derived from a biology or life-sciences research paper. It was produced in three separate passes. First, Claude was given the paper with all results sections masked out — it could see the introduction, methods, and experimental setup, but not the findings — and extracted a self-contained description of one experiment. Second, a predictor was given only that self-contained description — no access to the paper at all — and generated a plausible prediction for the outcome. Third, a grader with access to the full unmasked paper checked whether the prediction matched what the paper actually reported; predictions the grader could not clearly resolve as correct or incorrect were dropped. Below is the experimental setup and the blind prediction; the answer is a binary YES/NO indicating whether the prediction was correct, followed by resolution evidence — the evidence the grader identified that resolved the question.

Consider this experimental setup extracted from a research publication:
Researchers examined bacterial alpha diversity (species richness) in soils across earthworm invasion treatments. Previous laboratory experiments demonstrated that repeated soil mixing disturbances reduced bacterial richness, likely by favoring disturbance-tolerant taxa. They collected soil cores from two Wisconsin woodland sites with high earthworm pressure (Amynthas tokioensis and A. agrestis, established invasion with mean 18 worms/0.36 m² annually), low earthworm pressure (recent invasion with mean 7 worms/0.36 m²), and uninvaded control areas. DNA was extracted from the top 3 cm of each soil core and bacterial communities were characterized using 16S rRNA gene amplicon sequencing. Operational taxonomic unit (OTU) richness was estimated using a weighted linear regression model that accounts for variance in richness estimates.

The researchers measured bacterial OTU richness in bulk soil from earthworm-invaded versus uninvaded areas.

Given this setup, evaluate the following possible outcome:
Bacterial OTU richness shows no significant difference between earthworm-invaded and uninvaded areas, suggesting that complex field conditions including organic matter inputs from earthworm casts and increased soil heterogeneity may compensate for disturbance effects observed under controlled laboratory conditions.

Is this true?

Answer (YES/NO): NO